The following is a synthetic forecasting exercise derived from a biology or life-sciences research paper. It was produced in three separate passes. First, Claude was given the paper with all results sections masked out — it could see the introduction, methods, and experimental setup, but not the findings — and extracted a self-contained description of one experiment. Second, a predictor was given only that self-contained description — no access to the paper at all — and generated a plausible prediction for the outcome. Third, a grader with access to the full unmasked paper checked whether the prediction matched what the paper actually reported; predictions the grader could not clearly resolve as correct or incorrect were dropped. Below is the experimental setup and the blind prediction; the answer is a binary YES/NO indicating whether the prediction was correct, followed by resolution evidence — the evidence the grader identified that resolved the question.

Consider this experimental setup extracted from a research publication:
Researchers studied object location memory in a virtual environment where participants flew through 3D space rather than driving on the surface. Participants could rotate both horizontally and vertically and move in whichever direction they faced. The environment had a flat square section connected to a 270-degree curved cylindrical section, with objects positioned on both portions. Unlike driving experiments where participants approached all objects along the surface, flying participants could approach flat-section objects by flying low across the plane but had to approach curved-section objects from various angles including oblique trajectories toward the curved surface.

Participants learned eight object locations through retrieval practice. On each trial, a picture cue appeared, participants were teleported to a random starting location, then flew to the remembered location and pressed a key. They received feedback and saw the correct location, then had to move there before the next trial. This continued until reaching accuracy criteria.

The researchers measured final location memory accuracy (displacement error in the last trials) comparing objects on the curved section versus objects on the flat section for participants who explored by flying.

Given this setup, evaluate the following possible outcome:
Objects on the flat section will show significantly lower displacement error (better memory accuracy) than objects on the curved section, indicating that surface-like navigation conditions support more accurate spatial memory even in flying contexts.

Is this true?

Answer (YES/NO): YES